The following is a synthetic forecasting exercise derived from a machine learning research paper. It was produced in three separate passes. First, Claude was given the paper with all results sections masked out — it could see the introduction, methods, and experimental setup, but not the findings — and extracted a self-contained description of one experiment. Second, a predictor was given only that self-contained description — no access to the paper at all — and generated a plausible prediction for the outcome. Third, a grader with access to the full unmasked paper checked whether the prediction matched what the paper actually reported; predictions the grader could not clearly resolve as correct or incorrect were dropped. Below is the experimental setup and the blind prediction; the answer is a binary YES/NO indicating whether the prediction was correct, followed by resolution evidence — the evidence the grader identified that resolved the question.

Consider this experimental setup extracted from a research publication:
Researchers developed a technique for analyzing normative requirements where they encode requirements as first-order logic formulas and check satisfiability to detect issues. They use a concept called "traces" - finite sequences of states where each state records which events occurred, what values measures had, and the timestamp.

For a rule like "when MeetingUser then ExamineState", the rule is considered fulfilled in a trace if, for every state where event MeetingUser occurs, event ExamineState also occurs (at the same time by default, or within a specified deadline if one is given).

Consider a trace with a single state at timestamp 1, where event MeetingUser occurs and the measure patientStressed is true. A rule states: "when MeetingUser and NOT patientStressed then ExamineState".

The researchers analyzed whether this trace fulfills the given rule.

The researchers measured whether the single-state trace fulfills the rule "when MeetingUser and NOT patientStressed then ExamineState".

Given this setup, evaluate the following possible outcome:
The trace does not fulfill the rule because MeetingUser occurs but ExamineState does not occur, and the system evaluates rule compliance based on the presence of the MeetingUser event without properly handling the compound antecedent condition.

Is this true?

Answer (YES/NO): NO